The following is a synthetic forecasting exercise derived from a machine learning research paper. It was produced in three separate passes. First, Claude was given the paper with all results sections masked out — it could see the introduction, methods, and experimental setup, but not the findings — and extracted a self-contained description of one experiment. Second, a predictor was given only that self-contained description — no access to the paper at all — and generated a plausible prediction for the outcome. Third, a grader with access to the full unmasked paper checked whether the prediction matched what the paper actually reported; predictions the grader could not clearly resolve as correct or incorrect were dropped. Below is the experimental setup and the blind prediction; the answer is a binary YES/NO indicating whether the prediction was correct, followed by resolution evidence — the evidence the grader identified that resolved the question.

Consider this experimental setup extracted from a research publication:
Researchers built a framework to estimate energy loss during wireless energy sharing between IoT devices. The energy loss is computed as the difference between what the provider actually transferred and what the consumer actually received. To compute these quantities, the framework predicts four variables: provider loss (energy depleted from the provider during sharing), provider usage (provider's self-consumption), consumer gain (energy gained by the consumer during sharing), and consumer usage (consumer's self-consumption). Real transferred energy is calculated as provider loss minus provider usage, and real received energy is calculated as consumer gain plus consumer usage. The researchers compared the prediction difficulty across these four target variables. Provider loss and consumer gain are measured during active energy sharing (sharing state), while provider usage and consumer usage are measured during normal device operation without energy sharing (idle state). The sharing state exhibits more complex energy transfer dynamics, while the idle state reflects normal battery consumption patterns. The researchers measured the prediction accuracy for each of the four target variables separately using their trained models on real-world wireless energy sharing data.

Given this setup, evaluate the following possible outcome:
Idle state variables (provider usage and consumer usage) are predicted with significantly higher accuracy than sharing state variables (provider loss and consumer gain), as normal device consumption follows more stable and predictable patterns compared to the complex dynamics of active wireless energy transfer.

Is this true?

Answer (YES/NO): YES